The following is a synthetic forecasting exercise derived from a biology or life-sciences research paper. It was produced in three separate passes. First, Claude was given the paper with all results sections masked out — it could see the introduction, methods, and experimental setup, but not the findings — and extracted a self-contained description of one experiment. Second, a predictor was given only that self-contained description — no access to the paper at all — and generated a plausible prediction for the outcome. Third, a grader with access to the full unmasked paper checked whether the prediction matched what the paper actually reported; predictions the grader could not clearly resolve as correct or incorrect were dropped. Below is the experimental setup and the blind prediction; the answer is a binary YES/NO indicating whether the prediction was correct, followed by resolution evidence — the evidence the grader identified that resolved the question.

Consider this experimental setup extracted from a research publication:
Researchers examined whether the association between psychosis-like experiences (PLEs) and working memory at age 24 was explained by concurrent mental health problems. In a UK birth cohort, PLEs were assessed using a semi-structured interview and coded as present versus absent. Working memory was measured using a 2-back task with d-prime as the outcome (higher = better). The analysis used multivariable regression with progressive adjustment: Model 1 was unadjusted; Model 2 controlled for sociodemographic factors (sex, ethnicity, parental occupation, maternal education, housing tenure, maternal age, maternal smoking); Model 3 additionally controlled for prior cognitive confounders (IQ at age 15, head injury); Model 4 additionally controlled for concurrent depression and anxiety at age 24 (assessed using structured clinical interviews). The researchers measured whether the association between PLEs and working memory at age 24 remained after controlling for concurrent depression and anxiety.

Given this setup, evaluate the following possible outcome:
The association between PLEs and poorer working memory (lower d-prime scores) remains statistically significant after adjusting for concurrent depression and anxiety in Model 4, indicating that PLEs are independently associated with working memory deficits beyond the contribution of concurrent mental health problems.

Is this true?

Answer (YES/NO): YES